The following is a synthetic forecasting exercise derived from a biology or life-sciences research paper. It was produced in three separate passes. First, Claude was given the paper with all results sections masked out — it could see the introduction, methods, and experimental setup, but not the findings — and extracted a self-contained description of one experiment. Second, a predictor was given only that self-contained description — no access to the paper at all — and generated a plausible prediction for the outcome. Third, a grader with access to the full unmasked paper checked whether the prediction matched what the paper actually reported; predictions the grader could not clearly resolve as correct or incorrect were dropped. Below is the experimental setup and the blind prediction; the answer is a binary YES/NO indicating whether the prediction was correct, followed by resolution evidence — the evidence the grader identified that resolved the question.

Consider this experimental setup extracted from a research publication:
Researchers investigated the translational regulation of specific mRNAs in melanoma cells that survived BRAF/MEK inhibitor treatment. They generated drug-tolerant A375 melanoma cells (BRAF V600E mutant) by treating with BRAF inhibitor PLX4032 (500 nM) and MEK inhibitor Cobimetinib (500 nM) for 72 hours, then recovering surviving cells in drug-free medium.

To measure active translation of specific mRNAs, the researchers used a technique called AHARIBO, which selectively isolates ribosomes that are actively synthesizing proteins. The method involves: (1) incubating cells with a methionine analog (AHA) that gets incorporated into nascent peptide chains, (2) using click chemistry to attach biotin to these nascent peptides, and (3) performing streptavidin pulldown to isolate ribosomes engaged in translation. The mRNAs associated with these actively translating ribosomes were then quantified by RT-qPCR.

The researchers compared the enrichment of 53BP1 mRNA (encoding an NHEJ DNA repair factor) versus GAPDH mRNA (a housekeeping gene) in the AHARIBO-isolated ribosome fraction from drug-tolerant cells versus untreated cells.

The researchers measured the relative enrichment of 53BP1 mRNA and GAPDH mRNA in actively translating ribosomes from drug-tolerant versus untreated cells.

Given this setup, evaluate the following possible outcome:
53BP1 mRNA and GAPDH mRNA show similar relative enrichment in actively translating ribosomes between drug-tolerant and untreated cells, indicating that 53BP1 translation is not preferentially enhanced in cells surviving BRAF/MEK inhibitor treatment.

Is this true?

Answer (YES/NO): NO